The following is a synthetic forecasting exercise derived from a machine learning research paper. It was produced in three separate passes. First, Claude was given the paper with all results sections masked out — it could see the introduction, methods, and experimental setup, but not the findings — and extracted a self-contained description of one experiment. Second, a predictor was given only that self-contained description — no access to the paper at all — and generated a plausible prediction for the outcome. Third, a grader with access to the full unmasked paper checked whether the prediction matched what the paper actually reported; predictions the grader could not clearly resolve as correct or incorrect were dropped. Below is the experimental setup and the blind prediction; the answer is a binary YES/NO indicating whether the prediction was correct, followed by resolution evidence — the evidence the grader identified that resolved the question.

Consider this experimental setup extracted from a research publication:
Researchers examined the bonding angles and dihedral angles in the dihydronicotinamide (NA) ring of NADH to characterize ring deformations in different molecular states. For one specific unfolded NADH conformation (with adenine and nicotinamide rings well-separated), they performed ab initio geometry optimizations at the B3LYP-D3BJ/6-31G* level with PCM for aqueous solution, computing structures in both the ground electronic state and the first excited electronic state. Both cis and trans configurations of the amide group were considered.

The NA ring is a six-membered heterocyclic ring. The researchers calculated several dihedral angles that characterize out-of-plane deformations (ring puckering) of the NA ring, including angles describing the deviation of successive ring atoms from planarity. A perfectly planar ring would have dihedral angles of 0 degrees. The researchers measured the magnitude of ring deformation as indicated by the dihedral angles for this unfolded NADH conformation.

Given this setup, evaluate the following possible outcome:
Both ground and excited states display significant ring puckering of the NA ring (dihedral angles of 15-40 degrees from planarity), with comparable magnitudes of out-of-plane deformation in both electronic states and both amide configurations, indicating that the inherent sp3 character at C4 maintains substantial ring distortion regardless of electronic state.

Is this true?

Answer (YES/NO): NO